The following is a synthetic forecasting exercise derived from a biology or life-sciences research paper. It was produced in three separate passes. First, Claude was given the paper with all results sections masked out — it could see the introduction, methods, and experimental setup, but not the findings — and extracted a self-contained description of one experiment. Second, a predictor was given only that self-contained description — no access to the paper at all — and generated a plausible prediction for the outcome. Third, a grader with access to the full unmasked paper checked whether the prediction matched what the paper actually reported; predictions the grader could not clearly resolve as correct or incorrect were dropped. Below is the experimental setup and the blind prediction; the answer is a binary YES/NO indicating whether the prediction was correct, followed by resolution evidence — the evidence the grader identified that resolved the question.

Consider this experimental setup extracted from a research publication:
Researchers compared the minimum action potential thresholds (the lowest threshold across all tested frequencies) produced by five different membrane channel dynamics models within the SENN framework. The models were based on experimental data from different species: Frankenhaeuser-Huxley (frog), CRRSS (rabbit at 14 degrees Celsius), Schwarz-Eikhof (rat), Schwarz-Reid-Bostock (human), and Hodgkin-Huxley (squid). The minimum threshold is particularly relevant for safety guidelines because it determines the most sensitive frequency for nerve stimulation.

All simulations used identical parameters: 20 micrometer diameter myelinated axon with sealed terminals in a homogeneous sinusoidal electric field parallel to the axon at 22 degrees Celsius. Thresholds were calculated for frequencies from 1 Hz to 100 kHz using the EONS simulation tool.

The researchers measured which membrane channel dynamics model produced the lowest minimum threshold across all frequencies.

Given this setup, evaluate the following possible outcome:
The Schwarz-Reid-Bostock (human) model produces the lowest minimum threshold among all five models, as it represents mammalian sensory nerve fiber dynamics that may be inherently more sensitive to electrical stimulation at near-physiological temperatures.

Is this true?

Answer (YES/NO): NO